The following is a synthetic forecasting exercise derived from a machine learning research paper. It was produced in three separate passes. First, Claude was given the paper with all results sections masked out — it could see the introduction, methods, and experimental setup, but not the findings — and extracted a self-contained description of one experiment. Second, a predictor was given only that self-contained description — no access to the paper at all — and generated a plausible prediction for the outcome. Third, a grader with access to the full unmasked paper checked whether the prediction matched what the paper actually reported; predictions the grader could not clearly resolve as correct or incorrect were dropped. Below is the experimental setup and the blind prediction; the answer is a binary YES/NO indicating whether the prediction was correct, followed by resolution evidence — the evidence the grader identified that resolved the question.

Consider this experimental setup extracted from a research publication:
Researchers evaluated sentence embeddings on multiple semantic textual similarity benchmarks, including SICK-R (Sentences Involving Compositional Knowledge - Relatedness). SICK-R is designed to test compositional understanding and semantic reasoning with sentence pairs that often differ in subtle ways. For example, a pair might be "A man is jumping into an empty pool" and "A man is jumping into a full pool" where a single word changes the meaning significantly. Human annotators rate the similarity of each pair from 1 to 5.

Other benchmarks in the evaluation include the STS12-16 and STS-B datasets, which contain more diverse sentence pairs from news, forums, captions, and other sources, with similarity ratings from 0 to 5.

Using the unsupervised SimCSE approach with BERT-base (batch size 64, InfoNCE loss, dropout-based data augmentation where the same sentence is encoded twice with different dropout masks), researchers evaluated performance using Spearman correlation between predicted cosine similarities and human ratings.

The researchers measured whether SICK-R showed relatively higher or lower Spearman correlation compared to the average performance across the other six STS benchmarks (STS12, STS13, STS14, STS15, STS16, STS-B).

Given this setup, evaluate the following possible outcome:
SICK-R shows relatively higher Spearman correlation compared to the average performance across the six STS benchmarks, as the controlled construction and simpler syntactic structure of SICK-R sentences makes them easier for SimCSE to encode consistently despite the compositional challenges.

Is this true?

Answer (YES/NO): NO